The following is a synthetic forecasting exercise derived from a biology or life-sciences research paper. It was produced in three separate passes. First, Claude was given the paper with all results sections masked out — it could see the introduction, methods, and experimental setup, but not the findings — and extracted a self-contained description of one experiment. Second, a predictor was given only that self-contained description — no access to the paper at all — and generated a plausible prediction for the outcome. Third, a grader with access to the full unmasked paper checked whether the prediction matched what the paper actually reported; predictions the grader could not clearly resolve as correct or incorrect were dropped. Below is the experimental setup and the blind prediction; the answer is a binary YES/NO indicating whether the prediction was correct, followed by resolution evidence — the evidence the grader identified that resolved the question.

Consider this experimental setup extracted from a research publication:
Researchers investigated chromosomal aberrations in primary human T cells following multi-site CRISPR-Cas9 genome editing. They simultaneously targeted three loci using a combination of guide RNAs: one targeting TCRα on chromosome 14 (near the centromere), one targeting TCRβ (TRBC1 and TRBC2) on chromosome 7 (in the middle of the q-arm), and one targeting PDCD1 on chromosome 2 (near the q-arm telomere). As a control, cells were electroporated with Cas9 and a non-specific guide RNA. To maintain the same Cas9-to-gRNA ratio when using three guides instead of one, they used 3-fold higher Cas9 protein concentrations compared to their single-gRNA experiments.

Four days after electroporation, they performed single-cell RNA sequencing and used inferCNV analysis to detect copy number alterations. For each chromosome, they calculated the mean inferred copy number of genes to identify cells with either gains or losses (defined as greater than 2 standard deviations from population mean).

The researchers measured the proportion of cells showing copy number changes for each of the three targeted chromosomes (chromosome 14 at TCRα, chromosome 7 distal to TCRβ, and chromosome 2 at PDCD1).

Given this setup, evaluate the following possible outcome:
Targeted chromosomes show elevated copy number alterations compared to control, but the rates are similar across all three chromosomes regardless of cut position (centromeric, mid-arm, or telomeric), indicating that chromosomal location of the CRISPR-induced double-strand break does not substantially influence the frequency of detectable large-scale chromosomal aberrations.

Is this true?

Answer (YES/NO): NO